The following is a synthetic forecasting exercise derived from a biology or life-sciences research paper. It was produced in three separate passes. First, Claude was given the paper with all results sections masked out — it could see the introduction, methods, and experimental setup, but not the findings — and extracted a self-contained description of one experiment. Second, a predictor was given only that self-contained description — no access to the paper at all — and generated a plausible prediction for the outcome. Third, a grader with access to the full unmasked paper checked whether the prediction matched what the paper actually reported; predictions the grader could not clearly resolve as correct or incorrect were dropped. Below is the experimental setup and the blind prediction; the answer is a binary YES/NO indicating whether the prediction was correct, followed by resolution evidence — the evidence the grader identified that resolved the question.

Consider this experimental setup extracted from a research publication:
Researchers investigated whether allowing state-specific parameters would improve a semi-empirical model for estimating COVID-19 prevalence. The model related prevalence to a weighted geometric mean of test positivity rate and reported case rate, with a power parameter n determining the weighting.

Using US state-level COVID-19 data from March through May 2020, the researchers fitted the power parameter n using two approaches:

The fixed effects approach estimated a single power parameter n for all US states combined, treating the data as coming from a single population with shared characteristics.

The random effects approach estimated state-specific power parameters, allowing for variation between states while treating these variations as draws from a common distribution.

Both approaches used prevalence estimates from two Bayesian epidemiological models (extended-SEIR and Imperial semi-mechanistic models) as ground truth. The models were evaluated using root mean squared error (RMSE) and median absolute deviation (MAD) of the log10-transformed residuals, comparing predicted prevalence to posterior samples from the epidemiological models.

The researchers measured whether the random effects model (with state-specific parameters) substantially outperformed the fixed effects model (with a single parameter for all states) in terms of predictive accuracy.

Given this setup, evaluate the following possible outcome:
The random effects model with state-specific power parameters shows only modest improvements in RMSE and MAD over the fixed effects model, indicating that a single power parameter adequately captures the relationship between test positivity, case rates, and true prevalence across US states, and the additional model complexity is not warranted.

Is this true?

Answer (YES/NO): YES